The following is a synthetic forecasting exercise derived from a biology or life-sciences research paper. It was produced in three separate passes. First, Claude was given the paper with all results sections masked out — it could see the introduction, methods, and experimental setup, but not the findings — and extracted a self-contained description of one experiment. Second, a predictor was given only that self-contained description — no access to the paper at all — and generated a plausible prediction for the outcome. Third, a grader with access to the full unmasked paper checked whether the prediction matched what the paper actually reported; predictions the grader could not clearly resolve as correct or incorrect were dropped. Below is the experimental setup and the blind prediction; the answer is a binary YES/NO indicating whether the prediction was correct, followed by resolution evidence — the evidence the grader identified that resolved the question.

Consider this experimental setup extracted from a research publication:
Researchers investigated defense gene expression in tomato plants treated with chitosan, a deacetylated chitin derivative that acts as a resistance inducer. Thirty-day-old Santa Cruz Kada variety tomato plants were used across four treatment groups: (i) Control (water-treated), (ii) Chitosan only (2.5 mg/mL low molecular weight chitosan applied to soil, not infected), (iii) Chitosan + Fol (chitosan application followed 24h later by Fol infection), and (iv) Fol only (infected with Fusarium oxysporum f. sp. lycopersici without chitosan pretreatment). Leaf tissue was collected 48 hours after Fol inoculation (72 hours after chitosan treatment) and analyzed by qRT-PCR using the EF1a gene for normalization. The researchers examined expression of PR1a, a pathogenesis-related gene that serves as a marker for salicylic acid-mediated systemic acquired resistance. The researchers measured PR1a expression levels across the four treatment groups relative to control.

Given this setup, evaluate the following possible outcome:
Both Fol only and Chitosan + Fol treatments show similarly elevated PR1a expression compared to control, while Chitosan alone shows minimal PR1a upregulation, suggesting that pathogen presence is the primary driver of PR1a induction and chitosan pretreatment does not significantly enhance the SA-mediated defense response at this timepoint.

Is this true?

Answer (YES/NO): NO